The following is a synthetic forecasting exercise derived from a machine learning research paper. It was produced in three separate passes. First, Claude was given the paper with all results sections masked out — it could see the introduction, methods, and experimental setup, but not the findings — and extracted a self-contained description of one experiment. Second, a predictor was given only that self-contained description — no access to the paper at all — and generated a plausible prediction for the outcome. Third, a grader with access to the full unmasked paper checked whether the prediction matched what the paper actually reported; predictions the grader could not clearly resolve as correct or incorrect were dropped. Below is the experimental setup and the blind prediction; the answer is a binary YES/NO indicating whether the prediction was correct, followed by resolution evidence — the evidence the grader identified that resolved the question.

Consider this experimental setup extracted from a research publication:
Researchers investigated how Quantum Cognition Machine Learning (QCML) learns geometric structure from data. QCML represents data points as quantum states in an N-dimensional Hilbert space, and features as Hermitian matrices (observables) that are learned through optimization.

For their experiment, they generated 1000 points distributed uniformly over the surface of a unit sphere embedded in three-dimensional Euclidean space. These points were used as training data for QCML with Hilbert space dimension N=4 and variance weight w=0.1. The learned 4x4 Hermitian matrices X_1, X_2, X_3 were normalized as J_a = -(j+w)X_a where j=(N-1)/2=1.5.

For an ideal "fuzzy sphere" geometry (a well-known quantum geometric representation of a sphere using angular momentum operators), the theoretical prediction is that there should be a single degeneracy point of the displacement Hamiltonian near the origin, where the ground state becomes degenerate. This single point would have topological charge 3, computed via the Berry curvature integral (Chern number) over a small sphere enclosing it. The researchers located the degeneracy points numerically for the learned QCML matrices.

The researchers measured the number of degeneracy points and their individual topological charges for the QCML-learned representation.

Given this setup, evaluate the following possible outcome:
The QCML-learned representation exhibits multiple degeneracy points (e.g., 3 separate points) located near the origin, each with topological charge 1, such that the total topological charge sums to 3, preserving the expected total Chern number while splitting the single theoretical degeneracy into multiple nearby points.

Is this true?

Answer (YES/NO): NO